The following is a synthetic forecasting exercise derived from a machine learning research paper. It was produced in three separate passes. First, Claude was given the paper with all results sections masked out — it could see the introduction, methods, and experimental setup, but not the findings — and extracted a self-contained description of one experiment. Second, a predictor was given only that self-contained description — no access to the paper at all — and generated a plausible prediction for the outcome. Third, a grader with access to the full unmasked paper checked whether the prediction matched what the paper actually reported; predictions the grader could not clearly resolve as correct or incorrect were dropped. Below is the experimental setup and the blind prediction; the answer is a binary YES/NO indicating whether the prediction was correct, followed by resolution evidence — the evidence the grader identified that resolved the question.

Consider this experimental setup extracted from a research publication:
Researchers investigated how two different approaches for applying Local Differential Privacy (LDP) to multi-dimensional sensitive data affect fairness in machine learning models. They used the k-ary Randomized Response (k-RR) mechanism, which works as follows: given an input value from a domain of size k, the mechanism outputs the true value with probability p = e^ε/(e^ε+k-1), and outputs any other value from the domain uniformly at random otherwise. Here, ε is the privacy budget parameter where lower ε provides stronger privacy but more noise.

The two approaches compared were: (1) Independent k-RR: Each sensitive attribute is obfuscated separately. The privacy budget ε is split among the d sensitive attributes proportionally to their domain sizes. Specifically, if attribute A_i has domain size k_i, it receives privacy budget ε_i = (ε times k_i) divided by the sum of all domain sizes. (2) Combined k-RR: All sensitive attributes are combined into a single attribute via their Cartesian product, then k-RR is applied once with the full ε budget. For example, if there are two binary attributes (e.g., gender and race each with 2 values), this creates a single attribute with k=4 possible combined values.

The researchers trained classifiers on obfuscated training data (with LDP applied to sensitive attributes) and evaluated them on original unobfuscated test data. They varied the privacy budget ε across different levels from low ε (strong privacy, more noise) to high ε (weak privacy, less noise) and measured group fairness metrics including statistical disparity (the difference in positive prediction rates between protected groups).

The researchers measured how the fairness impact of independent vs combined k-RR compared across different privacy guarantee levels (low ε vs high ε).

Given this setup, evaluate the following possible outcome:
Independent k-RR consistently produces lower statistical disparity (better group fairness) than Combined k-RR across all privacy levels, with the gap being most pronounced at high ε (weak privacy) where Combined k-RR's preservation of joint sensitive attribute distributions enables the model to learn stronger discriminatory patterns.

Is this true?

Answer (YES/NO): NO